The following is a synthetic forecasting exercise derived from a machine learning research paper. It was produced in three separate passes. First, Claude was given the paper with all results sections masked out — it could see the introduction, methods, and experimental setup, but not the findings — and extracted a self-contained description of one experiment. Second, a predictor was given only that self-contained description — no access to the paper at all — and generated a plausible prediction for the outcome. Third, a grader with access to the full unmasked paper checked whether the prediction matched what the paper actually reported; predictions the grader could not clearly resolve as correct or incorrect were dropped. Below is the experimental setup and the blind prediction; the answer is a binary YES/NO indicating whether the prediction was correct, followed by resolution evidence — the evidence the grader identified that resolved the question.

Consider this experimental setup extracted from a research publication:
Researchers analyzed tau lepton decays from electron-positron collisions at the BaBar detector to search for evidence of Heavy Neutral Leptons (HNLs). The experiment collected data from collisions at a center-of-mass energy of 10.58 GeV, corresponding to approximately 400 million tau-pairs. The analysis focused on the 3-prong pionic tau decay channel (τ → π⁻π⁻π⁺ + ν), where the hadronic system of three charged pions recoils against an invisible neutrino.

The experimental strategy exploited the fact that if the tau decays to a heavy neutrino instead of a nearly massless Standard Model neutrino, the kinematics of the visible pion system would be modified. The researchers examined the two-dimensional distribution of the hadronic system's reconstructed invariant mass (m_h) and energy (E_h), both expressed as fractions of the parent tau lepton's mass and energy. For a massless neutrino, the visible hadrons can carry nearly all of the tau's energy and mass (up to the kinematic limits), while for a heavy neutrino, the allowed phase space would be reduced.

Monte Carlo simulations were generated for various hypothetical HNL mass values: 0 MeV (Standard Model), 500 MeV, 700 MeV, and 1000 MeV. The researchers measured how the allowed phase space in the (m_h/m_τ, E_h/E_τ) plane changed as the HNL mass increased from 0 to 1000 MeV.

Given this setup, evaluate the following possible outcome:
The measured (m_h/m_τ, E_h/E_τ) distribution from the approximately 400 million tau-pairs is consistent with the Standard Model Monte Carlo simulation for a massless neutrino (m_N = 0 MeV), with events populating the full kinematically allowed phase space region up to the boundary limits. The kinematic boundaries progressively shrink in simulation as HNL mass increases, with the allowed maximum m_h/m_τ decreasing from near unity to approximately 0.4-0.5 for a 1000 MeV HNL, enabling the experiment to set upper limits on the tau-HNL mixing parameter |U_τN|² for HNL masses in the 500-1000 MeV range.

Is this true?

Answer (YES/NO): YES